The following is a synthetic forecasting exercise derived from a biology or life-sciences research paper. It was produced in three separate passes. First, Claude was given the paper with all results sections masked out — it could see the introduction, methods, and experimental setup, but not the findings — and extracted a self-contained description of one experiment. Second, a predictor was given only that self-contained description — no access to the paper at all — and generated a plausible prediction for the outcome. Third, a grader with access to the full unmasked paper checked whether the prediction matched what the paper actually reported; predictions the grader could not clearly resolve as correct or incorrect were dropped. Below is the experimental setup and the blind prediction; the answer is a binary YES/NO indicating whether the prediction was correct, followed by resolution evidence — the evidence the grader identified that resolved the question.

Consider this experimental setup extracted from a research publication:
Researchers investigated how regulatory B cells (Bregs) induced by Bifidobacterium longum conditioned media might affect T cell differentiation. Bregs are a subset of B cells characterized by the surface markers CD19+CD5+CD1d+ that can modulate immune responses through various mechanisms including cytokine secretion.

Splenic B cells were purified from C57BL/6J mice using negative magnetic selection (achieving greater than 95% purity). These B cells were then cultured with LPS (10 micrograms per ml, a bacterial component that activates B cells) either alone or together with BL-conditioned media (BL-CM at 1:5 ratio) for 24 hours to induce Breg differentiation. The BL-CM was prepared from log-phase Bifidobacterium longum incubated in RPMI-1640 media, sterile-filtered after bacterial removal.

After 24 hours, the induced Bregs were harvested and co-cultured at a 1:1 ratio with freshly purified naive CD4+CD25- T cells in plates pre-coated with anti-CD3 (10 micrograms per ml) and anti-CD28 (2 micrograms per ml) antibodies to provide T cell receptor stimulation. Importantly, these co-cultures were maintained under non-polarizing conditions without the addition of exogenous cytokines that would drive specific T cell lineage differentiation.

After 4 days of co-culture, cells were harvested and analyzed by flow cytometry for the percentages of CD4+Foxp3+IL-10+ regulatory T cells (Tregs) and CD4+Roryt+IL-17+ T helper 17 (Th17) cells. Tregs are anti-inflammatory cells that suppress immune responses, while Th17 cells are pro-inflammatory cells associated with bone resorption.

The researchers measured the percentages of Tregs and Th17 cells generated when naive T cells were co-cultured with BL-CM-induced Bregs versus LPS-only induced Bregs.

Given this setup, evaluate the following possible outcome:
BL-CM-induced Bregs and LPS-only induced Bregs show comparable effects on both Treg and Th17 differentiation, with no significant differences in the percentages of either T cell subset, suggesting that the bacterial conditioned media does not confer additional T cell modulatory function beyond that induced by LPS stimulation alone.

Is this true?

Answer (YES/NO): NO